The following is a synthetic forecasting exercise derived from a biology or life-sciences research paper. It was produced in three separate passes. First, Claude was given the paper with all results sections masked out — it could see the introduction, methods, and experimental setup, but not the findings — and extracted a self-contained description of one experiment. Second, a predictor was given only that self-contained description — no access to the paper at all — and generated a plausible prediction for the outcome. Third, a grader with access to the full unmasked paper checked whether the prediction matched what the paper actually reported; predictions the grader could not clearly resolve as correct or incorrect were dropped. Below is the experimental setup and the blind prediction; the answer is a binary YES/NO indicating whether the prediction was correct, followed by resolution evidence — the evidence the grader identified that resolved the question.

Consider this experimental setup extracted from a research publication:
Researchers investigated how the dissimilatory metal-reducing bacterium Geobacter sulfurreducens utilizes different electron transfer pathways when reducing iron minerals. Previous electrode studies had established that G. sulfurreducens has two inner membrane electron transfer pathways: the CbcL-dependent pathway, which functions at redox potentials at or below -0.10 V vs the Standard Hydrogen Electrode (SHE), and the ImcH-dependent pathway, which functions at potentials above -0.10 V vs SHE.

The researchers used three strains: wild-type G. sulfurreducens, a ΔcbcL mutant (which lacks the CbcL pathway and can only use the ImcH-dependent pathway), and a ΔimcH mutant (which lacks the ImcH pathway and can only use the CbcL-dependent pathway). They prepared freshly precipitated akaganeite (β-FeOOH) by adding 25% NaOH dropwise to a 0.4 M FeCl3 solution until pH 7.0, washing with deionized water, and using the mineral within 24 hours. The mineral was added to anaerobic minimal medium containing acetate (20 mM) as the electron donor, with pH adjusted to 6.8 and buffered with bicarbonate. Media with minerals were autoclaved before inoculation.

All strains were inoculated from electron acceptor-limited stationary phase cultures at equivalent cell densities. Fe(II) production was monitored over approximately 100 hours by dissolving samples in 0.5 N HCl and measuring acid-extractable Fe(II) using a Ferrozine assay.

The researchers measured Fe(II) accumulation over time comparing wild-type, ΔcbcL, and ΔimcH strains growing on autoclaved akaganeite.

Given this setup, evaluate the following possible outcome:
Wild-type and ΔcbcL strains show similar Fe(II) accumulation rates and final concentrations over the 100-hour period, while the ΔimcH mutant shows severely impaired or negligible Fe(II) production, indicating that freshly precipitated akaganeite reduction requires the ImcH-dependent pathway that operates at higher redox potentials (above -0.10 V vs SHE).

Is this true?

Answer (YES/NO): NO